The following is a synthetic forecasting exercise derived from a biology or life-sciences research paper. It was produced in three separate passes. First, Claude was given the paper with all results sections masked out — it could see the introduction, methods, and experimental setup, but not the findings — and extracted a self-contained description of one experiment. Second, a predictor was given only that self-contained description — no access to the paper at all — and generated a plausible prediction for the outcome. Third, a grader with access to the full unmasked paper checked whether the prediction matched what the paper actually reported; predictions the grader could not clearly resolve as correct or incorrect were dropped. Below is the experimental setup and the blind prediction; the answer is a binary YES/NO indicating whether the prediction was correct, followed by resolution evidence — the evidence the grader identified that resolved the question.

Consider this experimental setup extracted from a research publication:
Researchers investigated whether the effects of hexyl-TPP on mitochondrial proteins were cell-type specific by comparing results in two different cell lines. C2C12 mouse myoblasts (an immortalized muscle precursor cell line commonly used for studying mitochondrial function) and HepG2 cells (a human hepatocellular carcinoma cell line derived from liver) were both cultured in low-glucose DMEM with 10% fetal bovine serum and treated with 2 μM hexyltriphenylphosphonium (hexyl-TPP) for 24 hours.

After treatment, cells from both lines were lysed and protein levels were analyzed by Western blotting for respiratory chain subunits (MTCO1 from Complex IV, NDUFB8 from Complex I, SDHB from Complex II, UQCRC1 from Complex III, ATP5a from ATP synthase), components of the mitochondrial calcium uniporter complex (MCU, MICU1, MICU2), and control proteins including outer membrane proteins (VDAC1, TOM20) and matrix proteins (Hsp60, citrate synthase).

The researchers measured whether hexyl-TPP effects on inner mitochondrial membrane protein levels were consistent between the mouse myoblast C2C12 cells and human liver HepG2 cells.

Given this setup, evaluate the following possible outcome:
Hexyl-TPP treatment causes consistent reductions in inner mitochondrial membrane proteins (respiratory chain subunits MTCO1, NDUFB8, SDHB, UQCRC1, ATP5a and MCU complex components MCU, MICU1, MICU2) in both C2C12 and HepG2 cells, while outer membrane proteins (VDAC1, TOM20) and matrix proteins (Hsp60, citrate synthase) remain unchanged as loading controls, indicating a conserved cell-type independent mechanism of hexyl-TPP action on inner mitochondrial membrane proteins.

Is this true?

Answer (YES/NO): NO